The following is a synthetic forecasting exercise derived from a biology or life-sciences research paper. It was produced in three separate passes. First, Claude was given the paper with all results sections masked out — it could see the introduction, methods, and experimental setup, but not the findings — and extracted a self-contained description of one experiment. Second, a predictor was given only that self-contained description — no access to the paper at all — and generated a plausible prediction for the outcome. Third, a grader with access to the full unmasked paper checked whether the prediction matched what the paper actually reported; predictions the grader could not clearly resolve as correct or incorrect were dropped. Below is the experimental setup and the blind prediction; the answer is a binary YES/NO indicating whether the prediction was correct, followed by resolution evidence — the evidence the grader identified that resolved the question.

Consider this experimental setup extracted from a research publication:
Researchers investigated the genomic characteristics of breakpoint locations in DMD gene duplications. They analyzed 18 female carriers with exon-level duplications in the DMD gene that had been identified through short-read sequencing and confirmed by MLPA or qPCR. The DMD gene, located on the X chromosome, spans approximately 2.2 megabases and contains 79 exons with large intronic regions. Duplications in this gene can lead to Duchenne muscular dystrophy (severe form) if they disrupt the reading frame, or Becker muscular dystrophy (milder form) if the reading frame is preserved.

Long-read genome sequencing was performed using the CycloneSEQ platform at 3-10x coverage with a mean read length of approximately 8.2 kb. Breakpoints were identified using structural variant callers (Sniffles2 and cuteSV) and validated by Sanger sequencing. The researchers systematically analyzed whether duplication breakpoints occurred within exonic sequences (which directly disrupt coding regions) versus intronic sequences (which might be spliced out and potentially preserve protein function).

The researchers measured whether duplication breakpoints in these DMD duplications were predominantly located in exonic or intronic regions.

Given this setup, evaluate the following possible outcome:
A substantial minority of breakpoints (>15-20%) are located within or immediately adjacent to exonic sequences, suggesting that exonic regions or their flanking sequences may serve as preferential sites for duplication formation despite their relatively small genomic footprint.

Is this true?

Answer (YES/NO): NO